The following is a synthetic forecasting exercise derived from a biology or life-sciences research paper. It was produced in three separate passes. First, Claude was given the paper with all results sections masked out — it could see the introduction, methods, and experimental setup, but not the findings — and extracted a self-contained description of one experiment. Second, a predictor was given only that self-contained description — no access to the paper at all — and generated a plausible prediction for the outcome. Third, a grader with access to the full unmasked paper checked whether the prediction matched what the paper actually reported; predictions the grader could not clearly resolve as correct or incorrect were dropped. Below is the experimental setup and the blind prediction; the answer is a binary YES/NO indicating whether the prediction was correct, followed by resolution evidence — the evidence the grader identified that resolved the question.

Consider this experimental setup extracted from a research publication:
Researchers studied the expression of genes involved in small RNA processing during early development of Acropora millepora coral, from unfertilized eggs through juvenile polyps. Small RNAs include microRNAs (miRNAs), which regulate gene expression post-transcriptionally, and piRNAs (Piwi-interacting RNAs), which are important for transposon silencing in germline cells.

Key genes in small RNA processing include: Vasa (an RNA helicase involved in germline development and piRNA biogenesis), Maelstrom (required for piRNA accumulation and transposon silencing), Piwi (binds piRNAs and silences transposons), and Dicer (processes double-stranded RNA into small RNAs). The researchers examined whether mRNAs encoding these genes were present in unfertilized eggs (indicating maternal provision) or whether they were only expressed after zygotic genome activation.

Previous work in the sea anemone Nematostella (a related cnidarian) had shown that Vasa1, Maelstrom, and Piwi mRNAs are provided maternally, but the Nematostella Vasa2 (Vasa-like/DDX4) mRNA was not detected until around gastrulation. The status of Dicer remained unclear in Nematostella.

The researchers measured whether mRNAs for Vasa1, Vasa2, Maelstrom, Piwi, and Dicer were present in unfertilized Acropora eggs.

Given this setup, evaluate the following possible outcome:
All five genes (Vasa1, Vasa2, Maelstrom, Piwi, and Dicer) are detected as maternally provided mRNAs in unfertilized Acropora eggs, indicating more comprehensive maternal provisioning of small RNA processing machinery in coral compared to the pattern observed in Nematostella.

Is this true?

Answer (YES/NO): YES